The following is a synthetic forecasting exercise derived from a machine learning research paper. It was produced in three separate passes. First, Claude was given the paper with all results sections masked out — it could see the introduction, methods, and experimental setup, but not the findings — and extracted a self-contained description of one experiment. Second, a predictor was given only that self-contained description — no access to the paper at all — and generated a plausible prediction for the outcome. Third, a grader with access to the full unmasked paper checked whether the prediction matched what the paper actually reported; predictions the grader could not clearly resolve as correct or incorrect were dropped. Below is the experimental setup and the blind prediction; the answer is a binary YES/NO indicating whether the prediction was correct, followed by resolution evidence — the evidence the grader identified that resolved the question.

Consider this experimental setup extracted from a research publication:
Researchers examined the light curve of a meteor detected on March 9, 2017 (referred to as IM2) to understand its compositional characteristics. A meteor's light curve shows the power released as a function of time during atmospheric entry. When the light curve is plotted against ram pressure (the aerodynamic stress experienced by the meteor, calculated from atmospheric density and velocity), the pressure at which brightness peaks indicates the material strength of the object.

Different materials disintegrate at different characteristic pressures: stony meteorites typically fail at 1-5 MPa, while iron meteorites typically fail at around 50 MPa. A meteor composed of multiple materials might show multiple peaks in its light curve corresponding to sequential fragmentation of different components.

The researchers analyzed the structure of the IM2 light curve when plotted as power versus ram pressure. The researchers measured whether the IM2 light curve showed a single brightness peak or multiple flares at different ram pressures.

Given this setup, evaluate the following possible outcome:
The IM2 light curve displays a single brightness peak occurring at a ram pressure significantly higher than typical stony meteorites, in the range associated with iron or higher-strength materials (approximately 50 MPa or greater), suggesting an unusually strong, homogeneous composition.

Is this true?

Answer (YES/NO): NO